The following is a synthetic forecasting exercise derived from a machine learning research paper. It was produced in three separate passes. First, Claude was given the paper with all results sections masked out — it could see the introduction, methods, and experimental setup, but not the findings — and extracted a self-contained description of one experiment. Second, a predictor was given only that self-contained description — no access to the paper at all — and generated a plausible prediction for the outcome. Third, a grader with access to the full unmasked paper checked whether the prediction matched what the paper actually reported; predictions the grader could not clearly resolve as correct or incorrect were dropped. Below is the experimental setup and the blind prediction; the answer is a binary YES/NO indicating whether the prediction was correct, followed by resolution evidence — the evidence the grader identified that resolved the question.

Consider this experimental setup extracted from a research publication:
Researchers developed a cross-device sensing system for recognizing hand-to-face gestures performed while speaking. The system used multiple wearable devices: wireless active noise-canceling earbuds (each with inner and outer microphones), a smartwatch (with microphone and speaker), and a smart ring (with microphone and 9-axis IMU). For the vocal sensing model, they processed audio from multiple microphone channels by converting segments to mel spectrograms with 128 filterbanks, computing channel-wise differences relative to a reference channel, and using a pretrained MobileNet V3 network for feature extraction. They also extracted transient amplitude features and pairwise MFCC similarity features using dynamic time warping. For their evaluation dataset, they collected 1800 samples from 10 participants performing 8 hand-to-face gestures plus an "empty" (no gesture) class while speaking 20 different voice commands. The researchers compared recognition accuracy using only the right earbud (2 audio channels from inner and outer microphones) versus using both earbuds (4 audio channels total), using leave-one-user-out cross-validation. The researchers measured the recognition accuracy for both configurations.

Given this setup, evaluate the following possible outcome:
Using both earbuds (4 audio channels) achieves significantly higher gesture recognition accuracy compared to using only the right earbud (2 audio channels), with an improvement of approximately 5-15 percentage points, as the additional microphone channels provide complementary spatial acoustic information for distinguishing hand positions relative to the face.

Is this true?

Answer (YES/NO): NO